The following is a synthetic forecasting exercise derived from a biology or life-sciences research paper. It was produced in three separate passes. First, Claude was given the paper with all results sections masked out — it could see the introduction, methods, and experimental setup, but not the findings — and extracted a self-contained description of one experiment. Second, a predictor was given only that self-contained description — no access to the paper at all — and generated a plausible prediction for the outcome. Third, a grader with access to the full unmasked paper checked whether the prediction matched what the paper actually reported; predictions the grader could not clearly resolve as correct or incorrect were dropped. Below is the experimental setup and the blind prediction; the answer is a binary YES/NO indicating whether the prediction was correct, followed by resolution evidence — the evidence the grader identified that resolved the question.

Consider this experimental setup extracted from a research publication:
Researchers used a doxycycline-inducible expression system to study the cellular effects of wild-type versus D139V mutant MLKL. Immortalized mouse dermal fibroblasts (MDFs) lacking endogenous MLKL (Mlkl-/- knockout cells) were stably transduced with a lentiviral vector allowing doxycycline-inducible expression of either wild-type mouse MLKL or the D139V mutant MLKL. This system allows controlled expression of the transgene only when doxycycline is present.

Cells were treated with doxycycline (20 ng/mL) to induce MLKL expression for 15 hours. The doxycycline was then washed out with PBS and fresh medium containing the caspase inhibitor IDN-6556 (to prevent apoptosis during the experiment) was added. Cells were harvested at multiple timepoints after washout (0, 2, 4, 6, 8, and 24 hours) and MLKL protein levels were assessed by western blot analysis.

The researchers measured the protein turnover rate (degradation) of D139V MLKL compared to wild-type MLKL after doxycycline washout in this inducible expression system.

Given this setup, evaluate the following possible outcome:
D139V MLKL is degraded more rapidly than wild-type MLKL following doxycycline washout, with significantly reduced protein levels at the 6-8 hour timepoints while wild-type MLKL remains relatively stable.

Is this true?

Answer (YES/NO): YES